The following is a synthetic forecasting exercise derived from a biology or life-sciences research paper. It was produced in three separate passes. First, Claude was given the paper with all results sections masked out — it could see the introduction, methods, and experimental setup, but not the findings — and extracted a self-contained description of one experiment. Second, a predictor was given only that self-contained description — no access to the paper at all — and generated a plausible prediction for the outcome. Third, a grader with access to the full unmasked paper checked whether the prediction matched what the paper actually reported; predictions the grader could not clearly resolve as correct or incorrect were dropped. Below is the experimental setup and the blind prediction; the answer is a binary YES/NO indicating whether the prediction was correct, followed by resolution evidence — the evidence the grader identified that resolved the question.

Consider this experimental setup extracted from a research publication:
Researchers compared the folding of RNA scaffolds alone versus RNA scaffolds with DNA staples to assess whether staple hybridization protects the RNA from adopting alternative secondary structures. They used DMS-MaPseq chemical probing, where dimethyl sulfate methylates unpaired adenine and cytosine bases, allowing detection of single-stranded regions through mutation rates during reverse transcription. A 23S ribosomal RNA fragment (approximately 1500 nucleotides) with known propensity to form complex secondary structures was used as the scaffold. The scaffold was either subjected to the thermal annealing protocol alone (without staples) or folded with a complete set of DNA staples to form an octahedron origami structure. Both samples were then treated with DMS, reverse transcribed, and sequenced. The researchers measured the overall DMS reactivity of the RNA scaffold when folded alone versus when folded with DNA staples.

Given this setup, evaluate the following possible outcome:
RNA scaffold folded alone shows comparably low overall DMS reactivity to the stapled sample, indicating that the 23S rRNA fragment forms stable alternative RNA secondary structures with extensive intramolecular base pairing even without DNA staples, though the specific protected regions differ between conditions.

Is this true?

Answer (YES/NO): NO